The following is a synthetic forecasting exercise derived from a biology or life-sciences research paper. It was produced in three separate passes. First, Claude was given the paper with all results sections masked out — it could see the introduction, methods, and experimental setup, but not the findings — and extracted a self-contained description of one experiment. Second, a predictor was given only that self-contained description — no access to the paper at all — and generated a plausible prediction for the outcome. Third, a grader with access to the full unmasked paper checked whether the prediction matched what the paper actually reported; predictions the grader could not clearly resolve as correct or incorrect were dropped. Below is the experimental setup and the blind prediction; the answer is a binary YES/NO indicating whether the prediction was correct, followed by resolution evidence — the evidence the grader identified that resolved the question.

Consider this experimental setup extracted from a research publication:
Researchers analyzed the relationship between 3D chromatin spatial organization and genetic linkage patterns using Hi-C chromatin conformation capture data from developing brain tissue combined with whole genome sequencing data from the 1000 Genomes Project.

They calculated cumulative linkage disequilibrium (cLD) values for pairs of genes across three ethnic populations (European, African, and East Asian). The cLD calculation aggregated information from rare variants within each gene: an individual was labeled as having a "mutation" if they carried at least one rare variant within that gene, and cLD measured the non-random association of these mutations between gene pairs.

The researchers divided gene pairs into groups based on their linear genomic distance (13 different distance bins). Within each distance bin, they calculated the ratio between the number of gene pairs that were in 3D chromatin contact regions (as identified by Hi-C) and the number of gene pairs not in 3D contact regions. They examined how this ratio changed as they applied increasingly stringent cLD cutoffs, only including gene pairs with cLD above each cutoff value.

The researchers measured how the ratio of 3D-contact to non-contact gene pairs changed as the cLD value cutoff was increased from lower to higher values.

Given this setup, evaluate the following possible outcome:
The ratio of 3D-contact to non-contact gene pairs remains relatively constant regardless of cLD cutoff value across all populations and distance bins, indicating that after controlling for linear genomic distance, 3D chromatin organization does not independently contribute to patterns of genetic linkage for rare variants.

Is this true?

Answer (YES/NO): NO